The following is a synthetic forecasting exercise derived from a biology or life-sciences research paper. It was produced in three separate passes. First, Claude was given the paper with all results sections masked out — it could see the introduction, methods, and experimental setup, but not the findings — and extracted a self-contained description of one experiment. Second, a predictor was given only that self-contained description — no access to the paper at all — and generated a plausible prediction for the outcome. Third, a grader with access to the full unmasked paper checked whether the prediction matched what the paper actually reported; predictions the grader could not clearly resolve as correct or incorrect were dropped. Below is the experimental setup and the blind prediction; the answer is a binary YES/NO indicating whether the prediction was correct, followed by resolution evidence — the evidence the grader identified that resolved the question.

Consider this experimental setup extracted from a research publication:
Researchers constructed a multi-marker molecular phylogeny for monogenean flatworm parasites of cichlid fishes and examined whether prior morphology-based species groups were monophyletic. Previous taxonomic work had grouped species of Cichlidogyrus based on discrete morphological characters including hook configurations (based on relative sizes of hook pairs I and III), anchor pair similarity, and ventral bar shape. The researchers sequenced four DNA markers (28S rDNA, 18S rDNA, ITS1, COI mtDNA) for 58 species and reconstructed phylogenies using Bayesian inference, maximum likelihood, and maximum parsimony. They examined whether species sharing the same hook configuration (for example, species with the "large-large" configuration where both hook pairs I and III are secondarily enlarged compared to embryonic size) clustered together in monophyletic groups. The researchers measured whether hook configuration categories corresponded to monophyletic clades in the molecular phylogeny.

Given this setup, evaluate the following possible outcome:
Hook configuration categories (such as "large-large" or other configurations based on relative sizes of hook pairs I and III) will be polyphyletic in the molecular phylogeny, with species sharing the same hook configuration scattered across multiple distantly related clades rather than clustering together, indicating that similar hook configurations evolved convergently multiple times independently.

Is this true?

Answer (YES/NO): YES